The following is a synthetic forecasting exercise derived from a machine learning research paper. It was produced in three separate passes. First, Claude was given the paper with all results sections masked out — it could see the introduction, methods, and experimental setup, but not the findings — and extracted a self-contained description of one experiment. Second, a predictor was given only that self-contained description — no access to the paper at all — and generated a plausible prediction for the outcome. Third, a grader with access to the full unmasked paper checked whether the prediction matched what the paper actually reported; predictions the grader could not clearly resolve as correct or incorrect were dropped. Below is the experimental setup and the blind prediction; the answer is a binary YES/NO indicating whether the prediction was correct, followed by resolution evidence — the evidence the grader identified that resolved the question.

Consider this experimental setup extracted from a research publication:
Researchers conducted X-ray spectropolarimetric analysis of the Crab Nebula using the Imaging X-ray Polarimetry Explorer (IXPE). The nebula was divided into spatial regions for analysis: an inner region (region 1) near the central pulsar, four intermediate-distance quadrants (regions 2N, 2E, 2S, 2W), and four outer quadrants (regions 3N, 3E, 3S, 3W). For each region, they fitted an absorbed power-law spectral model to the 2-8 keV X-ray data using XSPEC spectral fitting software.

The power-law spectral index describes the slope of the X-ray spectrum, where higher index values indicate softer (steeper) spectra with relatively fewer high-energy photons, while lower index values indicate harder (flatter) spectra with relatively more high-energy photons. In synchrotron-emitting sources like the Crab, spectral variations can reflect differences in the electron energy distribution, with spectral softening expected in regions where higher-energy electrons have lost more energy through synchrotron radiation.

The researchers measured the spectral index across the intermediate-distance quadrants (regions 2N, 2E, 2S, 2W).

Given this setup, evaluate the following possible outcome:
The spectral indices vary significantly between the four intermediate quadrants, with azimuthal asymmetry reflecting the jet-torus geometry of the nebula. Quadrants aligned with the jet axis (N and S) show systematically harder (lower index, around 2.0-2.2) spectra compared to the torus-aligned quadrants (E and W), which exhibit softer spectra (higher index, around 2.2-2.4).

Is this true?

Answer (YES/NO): NO